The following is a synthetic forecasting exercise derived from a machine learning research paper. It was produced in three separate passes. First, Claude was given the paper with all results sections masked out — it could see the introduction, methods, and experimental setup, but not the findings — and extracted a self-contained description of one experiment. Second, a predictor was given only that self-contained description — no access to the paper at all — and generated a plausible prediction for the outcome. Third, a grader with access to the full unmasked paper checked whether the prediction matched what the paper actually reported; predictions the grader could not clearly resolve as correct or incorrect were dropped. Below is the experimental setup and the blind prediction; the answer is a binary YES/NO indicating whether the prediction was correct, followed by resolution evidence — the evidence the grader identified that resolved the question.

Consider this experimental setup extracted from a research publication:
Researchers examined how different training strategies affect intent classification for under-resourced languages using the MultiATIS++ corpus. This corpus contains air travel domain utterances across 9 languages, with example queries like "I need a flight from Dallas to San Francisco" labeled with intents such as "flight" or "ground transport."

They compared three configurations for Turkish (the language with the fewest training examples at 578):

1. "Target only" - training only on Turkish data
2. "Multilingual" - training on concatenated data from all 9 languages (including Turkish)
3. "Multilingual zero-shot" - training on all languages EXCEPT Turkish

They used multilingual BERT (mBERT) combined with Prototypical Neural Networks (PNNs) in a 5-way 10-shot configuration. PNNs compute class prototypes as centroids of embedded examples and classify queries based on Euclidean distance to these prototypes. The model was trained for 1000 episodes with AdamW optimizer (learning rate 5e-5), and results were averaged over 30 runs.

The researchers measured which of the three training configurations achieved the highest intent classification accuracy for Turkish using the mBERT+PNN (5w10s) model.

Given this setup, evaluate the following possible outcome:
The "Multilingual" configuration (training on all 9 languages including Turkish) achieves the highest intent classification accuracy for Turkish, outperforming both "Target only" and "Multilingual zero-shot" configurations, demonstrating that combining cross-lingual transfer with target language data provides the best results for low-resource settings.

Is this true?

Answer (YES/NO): YES